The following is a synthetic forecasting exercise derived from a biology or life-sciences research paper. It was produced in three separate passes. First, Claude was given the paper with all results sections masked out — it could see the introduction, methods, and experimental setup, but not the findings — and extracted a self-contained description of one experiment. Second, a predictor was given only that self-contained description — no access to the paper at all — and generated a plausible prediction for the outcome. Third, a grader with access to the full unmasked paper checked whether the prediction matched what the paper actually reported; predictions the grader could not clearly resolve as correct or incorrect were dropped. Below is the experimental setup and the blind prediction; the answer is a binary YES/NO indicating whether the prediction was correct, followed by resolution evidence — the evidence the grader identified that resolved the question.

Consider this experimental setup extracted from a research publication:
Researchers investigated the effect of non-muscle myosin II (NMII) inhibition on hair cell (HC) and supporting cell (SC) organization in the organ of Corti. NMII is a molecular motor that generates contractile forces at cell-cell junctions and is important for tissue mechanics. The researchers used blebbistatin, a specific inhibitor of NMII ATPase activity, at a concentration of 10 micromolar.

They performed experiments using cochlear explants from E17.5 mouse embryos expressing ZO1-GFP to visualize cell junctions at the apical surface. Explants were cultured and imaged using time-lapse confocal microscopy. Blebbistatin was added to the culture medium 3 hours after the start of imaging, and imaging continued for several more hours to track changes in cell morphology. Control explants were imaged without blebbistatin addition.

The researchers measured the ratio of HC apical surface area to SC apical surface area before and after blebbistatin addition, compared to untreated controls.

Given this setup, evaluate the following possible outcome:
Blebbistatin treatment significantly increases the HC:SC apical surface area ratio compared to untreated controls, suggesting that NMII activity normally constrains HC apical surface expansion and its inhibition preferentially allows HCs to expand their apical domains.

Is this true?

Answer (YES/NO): NO